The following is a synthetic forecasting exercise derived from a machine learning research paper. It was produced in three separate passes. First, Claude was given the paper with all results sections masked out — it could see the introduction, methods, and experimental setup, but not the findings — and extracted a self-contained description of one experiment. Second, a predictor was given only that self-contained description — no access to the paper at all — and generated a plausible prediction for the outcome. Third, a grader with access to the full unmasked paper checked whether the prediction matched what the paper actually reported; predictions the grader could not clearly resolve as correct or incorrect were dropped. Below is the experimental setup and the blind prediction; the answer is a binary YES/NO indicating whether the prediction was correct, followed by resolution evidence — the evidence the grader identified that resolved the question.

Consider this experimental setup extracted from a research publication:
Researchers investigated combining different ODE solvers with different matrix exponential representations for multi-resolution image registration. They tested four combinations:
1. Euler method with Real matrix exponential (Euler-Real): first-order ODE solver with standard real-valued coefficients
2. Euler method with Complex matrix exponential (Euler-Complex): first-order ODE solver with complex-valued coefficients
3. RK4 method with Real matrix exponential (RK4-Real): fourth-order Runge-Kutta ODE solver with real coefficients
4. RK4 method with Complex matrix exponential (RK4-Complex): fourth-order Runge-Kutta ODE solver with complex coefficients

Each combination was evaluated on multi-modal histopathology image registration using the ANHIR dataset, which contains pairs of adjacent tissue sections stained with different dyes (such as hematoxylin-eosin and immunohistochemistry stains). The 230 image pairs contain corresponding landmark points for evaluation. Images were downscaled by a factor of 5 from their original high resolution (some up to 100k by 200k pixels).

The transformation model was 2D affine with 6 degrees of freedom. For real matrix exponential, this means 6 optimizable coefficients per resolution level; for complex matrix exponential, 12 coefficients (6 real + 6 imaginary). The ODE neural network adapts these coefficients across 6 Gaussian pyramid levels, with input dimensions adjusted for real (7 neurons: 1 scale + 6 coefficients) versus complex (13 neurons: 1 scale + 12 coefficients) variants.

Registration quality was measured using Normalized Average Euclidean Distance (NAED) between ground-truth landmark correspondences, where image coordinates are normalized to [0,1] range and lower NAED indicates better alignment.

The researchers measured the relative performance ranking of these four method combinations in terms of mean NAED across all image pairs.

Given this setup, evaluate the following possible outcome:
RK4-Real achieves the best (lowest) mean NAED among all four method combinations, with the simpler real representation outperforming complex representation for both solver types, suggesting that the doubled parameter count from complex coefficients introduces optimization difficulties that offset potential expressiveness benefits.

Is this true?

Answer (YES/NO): NO